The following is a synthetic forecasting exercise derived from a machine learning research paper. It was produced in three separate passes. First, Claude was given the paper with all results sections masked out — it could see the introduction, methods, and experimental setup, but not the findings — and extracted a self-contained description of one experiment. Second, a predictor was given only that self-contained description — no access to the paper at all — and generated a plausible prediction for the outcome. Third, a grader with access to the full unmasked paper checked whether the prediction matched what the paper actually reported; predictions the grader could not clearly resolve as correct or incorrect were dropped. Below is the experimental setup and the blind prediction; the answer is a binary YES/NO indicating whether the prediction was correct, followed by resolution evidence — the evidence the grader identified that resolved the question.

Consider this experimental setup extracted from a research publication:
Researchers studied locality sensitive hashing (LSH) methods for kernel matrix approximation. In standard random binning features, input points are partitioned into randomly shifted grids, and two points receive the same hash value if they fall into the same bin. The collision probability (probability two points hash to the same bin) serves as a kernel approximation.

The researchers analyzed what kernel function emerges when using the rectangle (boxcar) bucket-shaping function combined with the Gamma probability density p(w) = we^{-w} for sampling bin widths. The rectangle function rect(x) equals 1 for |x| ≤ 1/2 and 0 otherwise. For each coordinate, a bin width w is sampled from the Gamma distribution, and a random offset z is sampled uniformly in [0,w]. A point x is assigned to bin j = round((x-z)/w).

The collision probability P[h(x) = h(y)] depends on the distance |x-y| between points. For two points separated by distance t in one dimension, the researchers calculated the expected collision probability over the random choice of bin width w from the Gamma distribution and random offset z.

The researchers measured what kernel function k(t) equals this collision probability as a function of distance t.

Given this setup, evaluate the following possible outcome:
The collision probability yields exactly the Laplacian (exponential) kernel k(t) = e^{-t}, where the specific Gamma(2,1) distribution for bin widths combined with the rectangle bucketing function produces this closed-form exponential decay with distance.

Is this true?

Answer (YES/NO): YES